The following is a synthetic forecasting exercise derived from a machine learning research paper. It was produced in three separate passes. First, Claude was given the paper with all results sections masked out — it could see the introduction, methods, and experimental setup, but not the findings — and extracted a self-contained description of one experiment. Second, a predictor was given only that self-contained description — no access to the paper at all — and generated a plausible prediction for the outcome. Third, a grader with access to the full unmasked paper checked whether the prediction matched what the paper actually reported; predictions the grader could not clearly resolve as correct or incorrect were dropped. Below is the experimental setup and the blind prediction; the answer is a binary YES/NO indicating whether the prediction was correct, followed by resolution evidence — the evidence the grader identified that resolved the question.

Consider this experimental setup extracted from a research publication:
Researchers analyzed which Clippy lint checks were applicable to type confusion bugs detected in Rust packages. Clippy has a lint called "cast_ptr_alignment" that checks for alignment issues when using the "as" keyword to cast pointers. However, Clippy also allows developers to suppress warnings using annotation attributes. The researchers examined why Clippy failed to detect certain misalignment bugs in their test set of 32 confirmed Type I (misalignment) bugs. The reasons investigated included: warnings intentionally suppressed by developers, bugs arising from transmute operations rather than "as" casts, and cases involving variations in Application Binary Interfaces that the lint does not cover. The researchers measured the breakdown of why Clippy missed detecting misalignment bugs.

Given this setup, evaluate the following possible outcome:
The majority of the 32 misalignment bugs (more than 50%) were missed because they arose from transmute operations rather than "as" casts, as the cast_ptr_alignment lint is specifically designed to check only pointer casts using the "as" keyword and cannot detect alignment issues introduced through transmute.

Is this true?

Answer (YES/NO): NO